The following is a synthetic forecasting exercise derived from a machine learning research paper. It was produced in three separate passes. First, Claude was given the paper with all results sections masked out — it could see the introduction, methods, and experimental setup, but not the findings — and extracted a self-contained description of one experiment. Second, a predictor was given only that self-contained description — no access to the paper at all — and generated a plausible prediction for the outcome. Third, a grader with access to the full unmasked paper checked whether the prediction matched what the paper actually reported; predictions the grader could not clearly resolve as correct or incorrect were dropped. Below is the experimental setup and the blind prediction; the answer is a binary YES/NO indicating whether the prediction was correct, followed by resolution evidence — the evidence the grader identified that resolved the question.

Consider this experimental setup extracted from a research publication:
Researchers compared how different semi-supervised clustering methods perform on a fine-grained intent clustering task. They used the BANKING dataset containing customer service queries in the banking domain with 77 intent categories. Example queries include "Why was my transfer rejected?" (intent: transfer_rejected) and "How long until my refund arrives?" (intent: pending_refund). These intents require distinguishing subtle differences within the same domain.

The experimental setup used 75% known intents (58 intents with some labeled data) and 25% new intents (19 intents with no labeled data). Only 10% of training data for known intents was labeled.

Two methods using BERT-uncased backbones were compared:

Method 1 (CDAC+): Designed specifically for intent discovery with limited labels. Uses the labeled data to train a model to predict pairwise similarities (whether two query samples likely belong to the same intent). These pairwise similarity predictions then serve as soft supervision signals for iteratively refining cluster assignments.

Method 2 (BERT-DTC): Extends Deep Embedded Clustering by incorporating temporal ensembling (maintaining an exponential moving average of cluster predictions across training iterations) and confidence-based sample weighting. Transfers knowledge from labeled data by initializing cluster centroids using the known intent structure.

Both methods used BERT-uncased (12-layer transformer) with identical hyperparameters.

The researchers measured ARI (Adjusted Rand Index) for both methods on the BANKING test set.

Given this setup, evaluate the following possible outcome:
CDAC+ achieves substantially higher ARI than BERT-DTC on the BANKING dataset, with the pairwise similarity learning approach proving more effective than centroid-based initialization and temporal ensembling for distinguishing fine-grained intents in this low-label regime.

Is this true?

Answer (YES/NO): NO